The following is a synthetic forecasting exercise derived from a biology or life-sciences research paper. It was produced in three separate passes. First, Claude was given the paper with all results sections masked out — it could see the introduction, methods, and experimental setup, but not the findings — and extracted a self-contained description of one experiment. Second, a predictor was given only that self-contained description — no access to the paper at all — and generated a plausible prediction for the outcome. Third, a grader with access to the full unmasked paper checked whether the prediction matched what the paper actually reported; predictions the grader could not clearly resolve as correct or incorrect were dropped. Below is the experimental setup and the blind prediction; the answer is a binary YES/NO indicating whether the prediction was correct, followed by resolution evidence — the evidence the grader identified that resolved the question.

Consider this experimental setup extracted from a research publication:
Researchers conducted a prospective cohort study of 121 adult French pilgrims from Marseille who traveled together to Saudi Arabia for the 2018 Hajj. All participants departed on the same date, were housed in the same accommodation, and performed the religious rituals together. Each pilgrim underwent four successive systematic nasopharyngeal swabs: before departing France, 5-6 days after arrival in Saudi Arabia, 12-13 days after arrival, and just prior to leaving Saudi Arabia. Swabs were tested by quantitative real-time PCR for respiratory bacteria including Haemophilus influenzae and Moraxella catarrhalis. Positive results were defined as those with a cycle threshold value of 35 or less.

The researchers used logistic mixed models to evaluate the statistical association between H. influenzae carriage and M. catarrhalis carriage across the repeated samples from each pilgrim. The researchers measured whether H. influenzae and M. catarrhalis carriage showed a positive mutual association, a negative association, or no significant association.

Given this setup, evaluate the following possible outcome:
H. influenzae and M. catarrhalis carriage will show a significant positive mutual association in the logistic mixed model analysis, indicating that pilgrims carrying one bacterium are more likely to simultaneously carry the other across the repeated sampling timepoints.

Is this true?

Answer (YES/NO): YES